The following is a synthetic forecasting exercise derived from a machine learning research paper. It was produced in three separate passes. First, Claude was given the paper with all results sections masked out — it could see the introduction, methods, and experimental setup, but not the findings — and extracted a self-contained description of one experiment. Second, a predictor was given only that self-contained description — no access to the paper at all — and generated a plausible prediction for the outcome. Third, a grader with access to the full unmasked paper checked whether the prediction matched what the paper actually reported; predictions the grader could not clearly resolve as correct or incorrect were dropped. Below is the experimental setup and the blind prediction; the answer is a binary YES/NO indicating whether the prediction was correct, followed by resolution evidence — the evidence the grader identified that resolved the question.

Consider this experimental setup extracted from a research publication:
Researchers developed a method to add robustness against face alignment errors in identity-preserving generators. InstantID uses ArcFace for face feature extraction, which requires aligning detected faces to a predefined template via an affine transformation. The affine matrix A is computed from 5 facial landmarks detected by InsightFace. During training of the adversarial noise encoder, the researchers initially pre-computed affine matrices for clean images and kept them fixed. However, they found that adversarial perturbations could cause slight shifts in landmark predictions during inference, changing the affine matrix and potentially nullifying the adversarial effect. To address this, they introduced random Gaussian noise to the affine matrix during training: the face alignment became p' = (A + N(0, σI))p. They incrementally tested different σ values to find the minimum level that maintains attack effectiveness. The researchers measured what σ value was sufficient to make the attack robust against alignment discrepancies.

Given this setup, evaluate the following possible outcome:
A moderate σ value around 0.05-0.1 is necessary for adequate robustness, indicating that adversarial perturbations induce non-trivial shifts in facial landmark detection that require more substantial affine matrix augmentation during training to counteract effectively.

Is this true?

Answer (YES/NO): NO